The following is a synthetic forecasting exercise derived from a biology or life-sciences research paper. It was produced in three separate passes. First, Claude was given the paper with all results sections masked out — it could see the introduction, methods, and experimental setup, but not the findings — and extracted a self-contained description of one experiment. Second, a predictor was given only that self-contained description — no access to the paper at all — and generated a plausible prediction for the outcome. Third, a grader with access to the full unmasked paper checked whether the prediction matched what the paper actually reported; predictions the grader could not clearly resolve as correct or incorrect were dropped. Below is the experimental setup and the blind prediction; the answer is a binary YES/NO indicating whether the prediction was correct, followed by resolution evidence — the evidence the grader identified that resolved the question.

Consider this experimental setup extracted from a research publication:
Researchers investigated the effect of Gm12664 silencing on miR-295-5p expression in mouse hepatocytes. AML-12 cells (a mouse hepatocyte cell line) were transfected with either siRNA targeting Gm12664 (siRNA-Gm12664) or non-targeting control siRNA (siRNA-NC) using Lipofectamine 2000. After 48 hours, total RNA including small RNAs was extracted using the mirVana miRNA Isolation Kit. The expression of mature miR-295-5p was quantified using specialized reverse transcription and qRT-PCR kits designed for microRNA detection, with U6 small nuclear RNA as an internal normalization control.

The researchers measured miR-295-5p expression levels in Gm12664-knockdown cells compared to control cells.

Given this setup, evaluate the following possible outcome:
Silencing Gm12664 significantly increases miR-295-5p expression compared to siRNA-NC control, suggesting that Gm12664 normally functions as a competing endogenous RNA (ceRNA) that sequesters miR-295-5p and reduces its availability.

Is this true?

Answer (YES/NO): YES